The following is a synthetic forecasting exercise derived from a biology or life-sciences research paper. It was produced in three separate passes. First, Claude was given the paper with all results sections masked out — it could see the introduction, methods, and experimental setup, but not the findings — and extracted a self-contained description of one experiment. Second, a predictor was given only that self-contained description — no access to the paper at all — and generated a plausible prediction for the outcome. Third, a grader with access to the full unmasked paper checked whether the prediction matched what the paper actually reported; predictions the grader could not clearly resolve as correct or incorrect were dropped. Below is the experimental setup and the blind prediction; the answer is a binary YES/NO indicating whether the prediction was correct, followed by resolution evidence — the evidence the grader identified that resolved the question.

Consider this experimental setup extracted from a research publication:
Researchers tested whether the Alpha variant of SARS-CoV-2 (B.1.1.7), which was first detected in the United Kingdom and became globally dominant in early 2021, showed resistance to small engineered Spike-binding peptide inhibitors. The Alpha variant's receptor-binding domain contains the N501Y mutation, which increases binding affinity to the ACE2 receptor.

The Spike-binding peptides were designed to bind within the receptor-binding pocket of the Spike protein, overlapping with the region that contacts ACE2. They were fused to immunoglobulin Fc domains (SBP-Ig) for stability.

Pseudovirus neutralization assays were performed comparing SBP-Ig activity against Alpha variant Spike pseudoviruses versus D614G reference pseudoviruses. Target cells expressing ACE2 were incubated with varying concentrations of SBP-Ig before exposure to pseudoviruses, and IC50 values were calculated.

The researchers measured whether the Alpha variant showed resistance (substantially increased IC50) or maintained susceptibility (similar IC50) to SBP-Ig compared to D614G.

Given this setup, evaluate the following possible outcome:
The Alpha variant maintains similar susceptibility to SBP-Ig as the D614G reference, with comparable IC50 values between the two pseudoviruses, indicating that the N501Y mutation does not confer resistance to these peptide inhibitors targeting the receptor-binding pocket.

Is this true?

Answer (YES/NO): YES